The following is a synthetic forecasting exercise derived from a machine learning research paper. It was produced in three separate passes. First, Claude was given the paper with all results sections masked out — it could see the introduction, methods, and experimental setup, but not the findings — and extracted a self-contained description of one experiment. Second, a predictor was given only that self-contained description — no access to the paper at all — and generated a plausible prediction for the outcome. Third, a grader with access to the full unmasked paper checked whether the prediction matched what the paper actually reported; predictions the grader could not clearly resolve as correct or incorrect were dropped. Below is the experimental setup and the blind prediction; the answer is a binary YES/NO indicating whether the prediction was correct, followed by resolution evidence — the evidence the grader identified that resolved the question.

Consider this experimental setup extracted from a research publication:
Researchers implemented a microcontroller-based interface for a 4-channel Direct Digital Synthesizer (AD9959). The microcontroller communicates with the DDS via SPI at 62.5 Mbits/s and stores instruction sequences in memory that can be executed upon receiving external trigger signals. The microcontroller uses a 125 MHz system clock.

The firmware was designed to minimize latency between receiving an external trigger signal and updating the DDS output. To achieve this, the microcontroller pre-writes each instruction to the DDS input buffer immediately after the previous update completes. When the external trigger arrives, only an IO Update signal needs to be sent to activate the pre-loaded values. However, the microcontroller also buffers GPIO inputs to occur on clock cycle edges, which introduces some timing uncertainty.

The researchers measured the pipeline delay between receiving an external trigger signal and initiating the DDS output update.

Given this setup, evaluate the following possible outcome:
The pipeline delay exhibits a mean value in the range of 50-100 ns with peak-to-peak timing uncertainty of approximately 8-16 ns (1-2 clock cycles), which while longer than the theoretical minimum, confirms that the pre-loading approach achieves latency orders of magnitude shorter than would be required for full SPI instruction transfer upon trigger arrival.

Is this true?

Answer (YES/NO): NO